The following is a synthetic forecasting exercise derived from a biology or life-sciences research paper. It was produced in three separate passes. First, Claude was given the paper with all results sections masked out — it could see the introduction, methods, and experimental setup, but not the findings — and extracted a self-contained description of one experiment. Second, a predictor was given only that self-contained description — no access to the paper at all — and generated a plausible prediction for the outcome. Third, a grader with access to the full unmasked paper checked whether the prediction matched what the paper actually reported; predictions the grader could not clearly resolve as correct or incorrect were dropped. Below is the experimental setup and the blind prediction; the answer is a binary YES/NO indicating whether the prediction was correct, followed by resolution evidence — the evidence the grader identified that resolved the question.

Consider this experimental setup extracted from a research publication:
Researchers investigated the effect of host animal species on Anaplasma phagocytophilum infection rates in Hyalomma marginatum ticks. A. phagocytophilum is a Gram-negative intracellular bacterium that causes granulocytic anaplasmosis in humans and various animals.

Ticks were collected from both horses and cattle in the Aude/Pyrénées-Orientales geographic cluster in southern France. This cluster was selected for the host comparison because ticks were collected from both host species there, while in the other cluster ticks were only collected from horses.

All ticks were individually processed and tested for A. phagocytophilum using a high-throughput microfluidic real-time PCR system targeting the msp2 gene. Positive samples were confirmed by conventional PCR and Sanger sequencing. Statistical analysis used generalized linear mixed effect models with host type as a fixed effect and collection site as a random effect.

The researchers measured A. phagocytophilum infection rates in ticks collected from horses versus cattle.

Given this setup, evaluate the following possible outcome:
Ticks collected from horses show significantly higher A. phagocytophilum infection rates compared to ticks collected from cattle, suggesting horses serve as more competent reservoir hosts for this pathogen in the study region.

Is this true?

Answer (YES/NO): NO